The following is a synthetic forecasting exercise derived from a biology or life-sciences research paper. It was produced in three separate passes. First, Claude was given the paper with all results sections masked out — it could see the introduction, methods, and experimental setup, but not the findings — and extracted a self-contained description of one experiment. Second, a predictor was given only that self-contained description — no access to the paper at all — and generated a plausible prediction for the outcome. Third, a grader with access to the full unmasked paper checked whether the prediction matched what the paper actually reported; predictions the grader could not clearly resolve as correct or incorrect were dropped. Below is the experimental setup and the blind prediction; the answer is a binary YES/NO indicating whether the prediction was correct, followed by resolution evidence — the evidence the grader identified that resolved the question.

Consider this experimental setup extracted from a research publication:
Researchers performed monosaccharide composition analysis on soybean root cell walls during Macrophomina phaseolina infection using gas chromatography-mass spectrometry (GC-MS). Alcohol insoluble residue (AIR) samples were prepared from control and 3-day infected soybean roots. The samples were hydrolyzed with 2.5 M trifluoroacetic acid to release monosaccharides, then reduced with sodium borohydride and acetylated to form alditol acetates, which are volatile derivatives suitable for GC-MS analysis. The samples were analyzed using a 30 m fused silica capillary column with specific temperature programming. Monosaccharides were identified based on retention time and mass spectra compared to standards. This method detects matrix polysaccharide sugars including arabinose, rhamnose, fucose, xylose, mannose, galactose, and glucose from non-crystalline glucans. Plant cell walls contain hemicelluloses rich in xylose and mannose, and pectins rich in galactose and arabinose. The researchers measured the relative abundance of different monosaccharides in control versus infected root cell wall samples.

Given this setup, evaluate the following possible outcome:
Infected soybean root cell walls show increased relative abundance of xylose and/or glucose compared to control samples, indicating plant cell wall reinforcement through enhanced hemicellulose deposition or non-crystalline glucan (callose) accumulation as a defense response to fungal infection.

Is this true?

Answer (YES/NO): NO